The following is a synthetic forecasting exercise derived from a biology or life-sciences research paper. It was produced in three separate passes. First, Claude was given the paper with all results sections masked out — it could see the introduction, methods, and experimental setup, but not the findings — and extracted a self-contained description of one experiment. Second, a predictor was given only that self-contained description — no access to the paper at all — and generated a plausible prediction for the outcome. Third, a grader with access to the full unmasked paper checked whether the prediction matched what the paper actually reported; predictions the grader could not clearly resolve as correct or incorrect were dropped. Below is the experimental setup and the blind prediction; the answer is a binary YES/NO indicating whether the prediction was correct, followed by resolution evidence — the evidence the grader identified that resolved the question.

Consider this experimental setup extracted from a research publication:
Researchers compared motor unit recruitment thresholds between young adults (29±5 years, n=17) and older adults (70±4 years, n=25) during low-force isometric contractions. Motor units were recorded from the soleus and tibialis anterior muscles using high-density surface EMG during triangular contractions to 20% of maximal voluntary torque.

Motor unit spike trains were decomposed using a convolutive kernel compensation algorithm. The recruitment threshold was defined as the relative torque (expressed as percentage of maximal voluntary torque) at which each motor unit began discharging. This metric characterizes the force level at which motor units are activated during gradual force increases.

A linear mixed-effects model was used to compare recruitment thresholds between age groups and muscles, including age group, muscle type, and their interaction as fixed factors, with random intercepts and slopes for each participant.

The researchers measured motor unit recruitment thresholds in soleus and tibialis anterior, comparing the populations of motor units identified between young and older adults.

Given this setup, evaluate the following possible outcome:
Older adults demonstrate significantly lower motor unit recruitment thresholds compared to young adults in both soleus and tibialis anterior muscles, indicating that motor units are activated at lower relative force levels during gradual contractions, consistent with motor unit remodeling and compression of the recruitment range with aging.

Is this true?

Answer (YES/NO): YES